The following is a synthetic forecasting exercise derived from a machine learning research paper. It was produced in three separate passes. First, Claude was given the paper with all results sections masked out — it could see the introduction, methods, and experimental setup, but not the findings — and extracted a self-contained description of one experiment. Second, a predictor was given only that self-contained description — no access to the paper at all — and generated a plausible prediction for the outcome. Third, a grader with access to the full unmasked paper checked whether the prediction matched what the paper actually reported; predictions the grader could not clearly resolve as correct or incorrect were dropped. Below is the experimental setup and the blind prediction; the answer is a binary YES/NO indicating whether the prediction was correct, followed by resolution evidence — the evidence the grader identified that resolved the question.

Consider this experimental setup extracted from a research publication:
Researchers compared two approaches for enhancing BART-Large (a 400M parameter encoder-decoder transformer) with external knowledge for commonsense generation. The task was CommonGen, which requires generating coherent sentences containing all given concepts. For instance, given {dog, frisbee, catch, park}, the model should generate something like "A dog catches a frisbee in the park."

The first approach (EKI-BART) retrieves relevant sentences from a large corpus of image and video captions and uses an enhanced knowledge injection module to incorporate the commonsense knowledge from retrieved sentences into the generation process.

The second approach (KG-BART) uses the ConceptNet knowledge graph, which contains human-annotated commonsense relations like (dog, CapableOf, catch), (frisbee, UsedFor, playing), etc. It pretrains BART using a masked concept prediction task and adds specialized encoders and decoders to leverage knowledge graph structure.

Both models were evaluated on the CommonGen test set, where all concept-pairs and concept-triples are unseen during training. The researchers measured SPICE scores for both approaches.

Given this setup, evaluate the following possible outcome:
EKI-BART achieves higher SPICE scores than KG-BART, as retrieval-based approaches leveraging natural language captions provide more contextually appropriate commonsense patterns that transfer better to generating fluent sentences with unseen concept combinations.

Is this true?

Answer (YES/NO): NO